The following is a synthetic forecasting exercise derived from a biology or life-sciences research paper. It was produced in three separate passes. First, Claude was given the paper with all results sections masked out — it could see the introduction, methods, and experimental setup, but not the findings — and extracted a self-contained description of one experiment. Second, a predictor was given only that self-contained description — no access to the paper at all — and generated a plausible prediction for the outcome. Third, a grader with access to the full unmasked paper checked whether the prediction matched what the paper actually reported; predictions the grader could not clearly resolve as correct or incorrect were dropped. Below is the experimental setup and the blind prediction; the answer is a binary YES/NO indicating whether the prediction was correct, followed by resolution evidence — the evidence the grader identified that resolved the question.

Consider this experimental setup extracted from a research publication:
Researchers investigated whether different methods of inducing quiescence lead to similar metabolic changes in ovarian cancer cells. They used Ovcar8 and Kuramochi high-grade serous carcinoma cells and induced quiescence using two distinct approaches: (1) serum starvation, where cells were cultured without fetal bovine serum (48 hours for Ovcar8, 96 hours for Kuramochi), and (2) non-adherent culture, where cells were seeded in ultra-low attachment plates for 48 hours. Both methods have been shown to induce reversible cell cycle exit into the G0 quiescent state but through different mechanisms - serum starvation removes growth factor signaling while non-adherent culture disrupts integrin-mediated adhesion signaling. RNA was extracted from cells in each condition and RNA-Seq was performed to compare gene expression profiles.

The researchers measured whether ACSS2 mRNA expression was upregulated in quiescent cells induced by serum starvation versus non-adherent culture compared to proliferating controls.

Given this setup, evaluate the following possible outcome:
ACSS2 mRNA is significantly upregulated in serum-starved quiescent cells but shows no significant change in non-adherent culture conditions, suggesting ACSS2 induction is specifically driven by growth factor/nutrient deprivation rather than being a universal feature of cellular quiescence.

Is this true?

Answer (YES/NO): NO